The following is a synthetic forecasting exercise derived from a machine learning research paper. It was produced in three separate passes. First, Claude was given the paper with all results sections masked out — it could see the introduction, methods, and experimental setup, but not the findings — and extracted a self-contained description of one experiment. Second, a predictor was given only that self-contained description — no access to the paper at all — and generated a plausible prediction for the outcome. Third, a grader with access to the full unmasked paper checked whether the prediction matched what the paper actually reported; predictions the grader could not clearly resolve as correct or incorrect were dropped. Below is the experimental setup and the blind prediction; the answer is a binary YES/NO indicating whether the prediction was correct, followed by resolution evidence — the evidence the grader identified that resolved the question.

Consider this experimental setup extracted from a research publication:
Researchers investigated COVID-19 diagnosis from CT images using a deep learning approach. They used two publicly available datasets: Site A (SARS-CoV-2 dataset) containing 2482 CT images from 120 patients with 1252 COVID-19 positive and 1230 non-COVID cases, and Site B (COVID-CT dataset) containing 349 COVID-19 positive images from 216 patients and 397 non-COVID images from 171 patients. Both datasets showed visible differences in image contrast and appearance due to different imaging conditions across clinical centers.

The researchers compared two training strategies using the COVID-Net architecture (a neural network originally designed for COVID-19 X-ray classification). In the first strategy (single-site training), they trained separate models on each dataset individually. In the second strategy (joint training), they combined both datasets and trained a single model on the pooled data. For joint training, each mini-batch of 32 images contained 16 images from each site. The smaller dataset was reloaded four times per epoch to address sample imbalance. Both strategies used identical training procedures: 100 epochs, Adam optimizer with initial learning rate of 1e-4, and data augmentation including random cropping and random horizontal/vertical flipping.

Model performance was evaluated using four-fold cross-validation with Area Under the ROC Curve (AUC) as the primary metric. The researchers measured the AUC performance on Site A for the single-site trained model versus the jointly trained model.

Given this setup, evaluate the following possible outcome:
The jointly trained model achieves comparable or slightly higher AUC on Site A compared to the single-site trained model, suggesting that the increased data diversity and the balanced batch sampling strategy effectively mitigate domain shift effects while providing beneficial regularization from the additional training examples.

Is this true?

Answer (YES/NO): NO